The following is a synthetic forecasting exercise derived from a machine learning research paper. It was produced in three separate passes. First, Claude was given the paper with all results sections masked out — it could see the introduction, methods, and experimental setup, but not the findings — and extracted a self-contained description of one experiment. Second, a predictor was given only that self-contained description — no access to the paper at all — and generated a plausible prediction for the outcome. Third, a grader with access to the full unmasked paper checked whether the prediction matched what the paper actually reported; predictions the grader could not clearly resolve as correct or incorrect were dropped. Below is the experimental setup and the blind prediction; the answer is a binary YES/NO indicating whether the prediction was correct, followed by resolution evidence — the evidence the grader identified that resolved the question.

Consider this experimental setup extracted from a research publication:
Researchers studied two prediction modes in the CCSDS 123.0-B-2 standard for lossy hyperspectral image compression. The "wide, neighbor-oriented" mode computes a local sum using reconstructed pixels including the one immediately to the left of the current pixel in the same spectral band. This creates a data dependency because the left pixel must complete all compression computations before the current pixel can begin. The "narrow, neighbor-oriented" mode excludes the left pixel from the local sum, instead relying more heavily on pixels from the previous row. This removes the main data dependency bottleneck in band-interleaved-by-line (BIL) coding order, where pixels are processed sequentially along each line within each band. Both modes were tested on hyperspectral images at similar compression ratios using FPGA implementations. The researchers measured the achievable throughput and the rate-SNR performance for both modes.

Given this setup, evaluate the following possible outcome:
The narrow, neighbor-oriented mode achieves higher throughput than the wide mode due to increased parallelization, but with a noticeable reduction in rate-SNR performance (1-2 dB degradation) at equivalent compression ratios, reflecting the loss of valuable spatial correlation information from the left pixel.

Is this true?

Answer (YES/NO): YES